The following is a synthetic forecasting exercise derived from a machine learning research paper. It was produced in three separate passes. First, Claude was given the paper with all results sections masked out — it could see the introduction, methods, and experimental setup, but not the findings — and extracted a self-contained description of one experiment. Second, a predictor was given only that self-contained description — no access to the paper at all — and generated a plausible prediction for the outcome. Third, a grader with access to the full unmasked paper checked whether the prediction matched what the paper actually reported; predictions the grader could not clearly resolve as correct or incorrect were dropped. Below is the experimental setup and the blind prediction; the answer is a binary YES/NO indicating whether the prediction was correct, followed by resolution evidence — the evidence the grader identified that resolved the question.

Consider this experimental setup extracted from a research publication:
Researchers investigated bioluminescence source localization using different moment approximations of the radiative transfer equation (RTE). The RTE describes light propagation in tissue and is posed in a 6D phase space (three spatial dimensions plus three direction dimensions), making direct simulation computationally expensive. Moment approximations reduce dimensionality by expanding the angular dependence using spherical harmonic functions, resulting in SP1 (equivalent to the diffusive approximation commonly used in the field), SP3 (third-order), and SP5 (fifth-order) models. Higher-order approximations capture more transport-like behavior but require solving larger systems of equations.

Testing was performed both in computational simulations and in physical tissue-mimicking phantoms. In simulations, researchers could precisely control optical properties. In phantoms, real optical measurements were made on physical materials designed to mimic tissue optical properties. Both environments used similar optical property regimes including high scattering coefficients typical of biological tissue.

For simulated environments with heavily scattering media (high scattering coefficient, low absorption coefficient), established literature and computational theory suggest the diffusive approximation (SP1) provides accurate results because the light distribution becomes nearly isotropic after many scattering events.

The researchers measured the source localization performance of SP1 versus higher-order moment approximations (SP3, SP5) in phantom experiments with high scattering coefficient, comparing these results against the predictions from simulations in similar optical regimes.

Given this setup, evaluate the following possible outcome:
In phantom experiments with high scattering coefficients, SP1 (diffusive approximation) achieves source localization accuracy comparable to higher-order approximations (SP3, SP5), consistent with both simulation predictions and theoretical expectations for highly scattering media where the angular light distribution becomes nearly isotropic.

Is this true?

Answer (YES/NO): NO